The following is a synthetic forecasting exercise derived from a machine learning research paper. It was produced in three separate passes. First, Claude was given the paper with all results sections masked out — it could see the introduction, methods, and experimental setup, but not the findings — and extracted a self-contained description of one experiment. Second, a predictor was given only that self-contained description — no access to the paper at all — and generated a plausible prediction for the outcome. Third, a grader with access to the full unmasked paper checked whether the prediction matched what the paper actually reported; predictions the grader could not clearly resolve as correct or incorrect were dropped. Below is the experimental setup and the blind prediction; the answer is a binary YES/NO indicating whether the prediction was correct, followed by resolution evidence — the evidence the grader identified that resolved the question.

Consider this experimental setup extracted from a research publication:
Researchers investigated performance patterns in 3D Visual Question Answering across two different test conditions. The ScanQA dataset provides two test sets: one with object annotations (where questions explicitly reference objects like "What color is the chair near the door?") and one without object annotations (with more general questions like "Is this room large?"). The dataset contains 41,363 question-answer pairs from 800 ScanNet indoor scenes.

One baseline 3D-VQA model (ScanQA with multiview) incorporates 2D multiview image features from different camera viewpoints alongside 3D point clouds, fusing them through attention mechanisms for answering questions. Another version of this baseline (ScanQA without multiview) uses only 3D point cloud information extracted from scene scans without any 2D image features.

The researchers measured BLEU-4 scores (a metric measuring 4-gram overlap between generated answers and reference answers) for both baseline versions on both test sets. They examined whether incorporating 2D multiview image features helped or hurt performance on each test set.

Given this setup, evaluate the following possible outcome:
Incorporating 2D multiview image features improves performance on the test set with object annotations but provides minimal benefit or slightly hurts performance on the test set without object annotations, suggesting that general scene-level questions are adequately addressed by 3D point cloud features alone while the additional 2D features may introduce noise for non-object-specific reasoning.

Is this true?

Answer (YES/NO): YES